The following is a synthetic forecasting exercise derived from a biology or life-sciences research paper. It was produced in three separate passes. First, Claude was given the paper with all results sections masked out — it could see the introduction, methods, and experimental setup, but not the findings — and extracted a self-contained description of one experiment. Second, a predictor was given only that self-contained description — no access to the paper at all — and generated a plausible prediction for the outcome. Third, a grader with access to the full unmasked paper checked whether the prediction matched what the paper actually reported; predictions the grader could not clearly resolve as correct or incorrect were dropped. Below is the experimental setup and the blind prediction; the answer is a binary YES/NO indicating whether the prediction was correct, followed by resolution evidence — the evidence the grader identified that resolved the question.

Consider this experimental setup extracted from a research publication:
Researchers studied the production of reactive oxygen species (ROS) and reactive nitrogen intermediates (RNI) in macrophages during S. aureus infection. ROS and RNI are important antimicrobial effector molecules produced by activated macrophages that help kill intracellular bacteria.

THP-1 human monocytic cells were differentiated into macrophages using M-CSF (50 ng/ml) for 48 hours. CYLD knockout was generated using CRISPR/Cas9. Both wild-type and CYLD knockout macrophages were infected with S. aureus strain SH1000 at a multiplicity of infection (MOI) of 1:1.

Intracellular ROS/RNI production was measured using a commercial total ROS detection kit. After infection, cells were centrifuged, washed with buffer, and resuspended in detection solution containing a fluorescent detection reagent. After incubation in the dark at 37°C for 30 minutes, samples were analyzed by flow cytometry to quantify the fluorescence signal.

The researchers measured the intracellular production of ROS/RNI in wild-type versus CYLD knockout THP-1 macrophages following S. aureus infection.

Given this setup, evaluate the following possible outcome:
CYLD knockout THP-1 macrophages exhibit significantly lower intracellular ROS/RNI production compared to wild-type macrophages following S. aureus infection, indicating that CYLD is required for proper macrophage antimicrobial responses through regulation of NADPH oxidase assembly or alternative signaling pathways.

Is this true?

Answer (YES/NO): NO